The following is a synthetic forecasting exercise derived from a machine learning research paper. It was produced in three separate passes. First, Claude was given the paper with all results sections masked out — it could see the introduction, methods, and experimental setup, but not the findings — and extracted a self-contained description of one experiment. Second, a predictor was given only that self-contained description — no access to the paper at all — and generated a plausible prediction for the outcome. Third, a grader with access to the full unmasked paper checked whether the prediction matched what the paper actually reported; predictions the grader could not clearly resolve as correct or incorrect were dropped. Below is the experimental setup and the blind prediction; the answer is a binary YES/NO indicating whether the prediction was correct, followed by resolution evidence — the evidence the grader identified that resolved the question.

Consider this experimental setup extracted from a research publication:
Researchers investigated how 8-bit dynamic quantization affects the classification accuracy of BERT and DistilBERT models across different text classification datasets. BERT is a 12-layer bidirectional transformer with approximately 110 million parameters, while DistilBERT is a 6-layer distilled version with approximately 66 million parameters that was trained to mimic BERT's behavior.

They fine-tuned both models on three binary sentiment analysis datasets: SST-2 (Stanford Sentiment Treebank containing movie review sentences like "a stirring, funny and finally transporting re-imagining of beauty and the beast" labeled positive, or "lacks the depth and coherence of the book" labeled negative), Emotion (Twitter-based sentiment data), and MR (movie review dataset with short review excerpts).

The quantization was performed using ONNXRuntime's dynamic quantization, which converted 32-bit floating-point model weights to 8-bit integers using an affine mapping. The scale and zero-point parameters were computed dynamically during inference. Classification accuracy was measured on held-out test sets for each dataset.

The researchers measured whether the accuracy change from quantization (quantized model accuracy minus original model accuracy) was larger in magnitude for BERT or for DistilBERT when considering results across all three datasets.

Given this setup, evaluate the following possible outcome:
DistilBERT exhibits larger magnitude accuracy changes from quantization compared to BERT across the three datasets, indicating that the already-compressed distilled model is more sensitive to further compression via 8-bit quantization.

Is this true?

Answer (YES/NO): NO